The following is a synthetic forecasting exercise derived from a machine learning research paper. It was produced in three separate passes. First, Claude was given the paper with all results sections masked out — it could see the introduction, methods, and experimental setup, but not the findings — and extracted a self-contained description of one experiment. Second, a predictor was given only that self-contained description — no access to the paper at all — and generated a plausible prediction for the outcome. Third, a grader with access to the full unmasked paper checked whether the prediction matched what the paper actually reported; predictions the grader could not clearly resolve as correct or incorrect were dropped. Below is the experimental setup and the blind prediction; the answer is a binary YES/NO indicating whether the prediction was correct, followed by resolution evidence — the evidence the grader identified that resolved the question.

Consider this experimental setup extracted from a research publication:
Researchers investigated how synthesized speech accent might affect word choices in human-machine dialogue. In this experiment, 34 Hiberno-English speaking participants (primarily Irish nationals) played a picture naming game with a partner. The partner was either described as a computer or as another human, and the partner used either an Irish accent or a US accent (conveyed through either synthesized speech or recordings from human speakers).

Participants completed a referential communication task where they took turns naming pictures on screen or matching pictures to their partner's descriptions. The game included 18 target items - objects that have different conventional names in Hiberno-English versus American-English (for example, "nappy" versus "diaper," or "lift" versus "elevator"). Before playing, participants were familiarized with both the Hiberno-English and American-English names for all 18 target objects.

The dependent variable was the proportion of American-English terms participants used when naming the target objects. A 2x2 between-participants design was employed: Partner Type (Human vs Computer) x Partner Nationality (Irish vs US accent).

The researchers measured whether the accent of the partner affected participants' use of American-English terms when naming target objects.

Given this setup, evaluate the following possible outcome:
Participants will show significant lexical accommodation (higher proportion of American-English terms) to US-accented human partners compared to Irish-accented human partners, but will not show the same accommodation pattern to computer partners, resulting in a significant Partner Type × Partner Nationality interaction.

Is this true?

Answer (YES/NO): NO